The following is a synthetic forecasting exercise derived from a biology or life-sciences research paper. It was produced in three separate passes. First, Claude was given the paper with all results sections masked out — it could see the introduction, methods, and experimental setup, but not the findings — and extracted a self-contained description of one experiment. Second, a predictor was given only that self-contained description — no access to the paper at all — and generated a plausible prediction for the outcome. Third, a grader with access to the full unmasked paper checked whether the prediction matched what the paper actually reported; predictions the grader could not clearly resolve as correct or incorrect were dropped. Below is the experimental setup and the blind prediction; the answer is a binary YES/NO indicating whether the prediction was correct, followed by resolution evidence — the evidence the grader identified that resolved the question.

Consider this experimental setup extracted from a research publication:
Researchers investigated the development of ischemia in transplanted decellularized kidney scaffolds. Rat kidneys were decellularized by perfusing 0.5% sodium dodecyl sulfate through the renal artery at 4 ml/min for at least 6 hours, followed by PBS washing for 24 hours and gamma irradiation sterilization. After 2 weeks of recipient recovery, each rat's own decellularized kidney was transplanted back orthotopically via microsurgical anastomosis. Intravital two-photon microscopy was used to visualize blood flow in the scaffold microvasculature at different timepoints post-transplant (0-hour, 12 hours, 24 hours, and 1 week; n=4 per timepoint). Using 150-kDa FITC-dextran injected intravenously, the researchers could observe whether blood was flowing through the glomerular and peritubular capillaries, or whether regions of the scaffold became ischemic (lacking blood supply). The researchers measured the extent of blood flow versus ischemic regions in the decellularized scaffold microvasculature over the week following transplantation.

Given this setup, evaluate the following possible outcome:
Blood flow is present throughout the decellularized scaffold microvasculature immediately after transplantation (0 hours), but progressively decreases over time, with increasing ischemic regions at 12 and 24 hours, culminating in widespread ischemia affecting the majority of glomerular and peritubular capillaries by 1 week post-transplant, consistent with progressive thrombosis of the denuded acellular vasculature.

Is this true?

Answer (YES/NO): YES